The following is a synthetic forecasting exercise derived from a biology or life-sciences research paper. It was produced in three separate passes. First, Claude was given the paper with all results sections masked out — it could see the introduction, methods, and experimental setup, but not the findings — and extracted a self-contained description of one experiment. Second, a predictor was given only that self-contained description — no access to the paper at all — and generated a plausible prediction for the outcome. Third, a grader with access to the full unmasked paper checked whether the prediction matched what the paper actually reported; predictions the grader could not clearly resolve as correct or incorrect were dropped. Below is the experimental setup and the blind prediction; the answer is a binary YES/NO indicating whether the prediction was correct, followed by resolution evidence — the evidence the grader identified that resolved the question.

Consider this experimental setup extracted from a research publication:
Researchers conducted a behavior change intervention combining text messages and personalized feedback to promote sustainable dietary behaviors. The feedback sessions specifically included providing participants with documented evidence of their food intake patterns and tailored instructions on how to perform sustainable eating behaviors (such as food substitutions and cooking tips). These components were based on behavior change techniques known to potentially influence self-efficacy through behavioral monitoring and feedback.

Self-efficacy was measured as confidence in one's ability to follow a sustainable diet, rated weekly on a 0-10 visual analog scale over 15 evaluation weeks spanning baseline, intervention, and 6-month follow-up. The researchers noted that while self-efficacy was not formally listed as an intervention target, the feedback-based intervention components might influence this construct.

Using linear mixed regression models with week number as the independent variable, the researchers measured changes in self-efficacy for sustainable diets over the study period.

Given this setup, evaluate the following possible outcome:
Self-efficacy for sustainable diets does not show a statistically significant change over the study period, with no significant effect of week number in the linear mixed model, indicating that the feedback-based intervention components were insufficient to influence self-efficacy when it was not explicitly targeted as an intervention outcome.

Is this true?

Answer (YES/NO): YES